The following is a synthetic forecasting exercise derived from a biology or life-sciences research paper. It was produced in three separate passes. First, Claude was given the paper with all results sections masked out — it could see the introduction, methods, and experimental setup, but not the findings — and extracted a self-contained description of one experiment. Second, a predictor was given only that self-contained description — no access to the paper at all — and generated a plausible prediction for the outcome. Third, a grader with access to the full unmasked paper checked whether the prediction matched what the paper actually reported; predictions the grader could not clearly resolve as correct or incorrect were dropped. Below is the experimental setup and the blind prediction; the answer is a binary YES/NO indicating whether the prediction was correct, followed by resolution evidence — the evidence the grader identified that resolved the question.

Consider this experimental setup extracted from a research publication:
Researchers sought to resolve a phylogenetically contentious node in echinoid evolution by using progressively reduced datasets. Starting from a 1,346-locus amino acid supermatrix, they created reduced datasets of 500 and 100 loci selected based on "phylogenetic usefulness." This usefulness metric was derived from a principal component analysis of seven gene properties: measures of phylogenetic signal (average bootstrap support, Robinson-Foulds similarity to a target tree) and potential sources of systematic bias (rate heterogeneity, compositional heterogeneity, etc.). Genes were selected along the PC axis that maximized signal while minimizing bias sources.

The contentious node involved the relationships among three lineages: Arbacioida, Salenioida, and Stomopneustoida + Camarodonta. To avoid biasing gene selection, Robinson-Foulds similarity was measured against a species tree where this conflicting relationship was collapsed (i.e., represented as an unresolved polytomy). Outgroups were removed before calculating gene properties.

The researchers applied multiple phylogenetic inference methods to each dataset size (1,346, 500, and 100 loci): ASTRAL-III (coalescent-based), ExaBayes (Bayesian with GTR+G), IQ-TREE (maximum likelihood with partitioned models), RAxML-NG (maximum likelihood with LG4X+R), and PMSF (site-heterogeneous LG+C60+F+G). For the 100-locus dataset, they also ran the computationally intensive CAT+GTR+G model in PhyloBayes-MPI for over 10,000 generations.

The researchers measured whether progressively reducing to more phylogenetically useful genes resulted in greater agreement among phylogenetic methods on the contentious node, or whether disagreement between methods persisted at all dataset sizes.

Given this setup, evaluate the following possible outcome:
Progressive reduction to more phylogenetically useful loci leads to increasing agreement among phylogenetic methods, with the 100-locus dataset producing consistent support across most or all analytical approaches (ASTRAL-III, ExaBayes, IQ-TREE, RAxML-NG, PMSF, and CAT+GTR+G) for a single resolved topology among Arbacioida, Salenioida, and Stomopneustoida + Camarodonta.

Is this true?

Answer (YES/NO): NO